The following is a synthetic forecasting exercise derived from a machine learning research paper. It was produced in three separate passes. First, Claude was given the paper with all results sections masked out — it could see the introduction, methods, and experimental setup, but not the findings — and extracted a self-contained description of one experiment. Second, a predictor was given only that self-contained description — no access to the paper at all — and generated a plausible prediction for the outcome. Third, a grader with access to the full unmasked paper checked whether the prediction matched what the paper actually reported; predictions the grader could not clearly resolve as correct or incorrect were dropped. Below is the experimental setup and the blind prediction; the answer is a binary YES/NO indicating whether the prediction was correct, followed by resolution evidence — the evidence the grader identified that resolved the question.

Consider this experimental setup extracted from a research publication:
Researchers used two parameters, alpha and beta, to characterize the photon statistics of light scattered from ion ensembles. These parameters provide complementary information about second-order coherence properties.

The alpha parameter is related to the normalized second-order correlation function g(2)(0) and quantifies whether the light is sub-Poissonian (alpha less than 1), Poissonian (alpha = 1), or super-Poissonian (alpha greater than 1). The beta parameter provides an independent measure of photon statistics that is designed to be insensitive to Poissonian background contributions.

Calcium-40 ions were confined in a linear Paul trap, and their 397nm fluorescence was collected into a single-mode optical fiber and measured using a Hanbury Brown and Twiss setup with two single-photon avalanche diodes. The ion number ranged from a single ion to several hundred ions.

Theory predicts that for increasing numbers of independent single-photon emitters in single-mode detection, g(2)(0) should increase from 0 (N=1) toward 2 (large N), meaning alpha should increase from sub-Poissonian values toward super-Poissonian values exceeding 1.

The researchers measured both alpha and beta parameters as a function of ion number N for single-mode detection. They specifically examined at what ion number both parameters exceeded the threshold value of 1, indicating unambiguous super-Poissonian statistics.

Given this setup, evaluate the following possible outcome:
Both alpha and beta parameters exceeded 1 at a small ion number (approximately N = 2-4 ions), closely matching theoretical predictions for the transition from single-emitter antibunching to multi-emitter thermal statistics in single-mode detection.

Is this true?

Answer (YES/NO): NO